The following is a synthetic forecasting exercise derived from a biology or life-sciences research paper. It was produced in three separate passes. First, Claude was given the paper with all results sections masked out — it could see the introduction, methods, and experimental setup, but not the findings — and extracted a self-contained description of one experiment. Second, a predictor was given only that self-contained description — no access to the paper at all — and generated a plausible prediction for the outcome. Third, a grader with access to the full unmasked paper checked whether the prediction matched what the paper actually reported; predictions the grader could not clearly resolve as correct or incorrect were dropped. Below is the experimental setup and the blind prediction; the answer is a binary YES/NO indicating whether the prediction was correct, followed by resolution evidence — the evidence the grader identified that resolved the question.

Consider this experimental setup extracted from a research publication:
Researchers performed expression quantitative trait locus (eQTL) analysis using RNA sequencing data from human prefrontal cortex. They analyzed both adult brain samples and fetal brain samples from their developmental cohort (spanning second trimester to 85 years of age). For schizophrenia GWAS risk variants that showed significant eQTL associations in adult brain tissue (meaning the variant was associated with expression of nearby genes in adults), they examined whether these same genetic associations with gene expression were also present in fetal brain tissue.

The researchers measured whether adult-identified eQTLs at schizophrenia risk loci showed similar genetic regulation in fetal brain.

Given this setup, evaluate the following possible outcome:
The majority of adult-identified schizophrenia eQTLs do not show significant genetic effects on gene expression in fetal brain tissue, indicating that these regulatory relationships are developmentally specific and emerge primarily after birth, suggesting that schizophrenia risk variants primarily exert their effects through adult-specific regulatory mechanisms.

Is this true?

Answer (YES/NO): NO